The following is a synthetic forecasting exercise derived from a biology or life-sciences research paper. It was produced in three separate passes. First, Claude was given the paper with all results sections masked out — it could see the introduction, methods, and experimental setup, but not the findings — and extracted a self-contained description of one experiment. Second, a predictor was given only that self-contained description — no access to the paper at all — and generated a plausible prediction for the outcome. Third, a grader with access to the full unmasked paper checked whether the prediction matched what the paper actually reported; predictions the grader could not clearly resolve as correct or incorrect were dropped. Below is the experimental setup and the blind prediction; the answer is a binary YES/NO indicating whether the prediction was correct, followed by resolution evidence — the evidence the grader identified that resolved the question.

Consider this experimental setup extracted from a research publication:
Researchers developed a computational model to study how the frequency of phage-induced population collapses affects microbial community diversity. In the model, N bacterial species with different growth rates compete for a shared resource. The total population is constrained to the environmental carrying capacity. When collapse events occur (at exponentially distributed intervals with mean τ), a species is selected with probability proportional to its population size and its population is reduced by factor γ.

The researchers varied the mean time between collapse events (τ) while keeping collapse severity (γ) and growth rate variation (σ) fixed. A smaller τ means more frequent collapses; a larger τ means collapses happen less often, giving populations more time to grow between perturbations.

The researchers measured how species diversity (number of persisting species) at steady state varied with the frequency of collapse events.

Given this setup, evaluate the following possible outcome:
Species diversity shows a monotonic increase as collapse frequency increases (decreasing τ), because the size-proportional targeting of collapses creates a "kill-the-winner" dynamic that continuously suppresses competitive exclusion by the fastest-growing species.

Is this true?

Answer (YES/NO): YES